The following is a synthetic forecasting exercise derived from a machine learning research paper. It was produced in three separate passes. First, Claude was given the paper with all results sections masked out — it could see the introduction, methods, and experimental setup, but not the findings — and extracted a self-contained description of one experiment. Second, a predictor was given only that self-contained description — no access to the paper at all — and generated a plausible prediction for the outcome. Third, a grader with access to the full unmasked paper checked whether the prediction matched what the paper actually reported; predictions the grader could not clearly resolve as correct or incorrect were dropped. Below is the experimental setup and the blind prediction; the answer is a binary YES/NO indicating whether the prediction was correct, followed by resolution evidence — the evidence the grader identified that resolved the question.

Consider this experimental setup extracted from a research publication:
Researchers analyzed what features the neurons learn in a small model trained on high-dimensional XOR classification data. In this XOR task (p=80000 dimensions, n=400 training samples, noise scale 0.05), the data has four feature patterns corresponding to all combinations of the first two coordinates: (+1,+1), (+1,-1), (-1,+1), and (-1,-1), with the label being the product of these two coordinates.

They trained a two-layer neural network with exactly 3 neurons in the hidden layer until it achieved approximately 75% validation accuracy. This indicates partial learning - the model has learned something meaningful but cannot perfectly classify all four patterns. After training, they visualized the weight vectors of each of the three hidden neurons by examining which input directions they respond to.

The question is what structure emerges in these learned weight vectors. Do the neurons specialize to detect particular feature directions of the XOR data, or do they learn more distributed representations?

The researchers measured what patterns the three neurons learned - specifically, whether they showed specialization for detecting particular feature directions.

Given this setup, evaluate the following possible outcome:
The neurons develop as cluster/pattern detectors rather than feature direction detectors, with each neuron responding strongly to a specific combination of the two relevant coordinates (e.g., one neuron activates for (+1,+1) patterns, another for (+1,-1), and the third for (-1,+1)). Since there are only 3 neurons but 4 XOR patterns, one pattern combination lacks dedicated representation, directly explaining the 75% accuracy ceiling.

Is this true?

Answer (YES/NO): YES